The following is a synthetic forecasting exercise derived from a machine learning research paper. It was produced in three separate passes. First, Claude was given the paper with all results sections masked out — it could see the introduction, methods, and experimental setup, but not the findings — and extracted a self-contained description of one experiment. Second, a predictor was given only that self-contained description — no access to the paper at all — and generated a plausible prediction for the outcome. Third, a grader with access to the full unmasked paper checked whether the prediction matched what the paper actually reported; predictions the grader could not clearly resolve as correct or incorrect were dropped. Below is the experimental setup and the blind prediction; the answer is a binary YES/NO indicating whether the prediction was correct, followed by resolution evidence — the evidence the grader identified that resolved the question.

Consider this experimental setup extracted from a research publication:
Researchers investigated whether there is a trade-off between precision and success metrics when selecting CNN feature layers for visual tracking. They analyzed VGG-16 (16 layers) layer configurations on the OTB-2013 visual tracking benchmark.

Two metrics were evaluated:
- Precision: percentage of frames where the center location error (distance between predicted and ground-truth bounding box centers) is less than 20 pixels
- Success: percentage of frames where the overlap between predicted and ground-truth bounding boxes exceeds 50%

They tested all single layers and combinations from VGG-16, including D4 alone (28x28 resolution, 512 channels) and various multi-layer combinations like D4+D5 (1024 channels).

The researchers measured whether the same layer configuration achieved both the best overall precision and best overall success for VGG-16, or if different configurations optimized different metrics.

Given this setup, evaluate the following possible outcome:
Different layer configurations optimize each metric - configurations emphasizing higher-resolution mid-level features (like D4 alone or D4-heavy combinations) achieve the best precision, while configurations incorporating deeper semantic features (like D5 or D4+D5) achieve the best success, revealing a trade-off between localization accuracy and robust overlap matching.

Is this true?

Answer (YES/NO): NO